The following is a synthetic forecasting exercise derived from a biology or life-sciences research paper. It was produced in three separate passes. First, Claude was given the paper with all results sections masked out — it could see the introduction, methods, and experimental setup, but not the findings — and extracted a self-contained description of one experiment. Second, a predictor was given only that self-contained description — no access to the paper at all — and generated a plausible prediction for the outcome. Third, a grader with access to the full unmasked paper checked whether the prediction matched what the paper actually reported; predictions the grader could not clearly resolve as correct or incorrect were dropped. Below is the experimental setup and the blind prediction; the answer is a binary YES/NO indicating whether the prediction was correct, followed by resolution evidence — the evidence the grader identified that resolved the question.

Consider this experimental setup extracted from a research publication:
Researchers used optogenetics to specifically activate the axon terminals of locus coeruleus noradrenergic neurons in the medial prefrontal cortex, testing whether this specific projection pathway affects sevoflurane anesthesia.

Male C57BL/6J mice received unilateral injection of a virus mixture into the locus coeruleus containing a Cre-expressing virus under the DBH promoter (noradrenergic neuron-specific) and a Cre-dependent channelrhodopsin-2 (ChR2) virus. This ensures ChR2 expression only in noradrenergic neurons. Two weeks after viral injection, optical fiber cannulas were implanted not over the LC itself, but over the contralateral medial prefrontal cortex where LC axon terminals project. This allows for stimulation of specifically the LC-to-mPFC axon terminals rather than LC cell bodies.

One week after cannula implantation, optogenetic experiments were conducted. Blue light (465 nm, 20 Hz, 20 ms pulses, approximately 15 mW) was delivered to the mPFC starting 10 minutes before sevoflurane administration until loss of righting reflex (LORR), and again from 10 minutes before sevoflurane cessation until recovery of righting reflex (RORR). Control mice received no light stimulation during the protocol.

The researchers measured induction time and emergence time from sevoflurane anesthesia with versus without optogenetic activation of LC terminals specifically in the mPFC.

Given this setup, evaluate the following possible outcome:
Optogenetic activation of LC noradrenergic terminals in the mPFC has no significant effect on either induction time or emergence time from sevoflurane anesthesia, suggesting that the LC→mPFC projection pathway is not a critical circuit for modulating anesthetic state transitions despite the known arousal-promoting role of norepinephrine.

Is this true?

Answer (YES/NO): NO